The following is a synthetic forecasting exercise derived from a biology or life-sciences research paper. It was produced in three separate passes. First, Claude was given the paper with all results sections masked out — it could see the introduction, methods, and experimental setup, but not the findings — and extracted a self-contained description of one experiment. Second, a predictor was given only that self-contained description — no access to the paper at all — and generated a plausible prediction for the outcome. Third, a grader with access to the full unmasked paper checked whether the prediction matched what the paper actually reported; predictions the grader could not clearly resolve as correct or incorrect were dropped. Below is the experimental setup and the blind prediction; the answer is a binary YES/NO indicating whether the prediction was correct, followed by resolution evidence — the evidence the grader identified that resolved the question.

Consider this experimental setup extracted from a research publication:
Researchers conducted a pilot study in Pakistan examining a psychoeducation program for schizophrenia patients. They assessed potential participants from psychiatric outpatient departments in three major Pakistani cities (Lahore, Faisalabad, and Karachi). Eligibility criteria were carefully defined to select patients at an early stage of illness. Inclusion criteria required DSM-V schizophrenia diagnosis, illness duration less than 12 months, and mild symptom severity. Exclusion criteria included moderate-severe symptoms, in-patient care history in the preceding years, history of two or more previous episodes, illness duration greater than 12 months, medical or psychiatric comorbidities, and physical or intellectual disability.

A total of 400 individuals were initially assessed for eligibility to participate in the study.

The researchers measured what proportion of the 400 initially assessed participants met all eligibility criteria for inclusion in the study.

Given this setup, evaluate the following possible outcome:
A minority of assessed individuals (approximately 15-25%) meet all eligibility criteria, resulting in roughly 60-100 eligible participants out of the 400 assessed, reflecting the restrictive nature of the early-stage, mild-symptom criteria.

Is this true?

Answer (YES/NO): NO